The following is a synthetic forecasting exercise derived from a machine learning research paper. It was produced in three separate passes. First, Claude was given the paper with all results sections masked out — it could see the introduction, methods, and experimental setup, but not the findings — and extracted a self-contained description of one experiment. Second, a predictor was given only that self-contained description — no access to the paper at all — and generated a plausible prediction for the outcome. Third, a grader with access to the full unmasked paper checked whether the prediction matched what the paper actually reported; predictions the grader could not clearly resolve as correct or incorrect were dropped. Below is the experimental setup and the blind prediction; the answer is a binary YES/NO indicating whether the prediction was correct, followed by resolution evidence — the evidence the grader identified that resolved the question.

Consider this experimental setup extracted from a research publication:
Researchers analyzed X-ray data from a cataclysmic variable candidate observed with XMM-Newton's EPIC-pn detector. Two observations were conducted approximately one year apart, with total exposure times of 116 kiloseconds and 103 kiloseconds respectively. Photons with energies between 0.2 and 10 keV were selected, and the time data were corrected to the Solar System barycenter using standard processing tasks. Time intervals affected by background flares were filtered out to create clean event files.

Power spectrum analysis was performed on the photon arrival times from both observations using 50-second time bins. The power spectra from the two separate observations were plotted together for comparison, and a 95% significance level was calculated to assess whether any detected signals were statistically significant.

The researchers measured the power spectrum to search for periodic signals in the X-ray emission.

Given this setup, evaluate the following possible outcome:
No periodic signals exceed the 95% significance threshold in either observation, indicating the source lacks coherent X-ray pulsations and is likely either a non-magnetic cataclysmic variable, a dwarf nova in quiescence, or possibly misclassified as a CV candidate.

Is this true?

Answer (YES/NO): NO